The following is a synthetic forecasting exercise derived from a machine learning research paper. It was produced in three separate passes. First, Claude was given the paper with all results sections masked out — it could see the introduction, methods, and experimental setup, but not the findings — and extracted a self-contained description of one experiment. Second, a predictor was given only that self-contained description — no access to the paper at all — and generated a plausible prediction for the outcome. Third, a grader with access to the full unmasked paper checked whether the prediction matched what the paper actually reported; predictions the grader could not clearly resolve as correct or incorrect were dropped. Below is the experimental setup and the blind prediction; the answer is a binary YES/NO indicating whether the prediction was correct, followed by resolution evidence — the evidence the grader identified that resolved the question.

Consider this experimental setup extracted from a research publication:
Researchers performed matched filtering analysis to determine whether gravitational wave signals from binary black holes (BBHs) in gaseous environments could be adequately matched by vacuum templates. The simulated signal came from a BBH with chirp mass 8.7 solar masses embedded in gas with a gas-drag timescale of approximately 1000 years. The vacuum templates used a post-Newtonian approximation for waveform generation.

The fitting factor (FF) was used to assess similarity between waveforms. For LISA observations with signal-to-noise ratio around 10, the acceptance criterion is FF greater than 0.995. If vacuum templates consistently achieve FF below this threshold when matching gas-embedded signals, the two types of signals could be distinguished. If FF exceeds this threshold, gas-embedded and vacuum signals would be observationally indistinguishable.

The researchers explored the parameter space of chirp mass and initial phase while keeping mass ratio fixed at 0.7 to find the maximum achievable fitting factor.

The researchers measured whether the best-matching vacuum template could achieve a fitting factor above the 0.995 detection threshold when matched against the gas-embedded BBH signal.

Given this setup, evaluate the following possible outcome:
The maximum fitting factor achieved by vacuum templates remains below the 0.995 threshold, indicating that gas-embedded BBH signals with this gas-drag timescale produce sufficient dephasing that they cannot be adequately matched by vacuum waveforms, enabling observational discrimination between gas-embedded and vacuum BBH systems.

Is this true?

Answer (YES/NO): NO